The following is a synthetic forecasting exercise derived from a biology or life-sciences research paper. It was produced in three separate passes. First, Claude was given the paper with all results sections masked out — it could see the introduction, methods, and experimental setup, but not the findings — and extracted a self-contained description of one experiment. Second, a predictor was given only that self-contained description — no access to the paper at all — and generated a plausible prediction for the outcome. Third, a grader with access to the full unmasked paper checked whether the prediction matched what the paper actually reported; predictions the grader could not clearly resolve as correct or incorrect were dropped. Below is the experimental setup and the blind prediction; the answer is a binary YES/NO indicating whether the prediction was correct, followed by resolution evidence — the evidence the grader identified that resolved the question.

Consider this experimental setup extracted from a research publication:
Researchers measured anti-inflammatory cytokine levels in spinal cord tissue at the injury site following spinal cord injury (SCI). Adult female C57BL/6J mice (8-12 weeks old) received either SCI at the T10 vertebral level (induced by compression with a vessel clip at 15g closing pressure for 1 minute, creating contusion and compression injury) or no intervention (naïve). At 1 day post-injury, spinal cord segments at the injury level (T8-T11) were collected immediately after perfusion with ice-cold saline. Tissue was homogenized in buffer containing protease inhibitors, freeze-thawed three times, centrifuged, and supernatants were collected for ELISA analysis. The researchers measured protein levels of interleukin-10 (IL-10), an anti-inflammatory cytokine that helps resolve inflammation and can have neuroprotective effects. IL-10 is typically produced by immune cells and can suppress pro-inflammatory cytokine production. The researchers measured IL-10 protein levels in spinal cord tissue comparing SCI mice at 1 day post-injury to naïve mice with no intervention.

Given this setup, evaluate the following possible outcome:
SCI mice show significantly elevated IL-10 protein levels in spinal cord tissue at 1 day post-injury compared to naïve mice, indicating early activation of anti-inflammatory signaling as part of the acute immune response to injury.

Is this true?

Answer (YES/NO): YES